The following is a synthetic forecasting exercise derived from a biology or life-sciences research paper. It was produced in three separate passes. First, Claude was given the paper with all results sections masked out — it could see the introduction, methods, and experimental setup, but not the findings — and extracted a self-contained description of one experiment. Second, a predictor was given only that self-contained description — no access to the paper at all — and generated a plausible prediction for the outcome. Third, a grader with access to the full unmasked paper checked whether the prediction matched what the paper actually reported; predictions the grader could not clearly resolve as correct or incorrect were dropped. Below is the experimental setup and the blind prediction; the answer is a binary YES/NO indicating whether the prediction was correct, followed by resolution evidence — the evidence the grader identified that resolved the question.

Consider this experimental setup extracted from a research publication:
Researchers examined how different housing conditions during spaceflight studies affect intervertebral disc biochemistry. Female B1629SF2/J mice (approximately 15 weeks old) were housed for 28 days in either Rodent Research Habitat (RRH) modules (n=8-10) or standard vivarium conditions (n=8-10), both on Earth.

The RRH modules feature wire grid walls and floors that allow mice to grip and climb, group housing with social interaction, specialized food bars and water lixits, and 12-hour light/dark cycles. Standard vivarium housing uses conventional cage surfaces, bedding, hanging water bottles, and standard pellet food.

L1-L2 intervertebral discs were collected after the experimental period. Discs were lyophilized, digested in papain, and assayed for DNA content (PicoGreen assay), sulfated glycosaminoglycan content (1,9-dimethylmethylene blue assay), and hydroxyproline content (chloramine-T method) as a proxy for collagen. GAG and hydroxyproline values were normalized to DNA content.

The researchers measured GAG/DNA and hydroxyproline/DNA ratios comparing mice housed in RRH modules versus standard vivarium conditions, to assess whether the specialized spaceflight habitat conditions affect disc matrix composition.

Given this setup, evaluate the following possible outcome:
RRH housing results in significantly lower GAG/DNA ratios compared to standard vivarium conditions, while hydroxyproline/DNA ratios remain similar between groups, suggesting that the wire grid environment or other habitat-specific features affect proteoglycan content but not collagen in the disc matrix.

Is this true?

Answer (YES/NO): NO